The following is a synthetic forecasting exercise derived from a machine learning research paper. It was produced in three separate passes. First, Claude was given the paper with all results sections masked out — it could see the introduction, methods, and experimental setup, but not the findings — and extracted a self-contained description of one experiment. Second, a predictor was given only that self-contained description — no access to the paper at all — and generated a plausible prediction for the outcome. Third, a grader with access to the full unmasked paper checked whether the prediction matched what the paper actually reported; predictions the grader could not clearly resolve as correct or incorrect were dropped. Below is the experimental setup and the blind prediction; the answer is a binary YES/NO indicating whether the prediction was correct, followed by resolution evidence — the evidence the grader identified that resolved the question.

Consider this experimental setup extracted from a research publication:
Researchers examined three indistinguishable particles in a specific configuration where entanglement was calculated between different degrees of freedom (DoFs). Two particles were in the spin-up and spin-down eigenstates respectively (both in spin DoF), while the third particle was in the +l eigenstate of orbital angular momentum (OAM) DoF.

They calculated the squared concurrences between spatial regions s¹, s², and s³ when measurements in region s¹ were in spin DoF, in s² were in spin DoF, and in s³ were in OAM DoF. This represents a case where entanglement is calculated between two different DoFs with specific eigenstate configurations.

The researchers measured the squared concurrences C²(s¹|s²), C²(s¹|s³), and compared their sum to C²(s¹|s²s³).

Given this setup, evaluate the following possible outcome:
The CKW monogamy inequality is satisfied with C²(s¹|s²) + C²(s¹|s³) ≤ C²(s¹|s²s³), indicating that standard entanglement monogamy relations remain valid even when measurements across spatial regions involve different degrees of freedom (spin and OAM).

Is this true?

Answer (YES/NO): YES